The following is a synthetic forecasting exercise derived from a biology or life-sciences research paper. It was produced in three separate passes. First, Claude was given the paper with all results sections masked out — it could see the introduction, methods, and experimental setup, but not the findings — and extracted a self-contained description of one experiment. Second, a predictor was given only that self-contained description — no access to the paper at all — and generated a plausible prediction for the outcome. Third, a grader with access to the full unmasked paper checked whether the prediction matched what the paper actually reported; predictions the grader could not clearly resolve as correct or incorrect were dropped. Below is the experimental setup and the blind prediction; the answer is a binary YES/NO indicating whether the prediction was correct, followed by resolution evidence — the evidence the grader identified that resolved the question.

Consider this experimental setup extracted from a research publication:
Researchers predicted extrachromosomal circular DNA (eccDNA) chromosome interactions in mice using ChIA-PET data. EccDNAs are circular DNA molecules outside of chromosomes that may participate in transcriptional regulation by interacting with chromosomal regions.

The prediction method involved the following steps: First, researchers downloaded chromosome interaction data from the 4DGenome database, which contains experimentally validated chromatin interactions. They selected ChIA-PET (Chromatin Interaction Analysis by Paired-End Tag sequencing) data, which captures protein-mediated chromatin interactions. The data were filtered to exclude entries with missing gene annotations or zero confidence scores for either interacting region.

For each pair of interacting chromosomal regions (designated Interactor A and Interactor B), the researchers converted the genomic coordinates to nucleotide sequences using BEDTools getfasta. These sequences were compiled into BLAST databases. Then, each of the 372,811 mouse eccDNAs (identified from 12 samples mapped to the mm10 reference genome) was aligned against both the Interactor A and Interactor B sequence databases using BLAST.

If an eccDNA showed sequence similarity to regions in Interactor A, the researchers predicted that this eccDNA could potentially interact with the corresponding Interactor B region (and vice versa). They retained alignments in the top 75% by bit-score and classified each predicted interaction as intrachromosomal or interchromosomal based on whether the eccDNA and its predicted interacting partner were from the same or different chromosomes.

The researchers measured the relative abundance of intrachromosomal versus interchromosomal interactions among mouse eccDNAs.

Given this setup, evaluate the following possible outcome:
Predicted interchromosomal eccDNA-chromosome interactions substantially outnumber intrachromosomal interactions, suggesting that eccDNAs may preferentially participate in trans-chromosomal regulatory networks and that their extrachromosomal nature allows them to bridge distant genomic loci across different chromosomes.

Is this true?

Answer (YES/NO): YES